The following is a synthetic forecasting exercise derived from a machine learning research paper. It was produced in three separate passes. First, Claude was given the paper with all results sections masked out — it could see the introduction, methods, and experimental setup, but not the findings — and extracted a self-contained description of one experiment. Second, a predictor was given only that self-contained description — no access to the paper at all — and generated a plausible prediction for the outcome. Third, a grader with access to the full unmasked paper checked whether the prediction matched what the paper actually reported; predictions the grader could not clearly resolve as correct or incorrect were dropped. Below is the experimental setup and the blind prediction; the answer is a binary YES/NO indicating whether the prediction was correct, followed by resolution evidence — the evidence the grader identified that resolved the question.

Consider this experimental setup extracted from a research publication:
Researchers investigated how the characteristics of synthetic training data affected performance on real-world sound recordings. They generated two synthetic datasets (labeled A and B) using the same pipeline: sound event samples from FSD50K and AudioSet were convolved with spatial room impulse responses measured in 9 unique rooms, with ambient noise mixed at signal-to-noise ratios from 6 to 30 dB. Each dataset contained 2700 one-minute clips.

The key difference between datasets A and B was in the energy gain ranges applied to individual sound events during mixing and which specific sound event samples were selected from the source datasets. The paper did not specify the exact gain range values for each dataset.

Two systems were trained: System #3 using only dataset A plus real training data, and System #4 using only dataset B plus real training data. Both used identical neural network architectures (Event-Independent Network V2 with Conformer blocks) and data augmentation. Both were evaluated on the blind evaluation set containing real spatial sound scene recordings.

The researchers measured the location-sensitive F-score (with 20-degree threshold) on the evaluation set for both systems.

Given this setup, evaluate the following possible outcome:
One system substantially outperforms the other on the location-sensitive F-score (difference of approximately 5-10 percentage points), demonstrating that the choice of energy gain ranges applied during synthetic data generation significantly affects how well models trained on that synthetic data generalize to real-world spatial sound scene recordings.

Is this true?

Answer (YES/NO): NO